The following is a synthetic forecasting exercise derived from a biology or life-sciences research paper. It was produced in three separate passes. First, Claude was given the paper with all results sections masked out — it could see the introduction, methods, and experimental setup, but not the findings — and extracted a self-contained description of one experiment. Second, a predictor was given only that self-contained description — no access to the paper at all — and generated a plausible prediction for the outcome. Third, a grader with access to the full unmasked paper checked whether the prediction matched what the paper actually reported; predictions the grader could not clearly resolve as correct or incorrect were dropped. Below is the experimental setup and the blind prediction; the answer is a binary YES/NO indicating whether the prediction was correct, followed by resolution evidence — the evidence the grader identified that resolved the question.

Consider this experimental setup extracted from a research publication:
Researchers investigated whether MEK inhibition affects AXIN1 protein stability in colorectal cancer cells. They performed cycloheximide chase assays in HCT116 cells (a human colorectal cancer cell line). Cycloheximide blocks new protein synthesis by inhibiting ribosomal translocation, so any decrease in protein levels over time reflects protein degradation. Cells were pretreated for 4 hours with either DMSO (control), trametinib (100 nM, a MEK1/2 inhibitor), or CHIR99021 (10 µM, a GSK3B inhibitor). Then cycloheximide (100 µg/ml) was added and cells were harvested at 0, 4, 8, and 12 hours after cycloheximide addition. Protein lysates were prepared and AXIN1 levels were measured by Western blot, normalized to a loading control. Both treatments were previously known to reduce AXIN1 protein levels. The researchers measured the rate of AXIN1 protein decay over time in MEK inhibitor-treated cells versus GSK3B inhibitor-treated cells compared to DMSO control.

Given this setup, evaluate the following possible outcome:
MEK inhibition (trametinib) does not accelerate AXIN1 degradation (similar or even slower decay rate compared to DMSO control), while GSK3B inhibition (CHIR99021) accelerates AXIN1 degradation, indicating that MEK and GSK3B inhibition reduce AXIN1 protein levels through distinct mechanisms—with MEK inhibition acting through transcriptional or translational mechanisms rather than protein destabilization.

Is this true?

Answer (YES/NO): YES